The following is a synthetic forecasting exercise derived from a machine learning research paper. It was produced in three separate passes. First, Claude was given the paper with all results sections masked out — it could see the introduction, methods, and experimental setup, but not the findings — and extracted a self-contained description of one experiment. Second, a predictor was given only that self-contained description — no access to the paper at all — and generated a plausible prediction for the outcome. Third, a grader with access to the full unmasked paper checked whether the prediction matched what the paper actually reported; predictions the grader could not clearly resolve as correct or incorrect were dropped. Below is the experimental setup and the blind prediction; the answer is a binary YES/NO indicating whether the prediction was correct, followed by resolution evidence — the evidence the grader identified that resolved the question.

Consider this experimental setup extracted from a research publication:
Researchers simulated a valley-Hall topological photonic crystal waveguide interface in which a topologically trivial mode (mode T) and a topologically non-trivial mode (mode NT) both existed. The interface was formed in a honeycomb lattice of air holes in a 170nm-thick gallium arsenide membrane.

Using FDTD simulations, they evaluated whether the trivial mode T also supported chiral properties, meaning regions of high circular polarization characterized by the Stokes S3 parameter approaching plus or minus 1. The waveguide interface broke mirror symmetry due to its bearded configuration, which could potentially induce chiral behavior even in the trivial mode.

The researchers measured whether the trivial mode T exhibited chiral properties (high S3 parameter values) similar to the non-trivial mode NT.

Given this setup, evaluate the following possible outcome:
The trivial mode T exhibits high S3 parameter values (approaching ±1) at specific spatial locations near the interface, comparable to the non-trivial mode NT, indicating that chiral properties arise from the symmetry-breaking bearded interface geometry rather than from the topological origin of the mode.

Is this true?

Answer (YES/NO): YES